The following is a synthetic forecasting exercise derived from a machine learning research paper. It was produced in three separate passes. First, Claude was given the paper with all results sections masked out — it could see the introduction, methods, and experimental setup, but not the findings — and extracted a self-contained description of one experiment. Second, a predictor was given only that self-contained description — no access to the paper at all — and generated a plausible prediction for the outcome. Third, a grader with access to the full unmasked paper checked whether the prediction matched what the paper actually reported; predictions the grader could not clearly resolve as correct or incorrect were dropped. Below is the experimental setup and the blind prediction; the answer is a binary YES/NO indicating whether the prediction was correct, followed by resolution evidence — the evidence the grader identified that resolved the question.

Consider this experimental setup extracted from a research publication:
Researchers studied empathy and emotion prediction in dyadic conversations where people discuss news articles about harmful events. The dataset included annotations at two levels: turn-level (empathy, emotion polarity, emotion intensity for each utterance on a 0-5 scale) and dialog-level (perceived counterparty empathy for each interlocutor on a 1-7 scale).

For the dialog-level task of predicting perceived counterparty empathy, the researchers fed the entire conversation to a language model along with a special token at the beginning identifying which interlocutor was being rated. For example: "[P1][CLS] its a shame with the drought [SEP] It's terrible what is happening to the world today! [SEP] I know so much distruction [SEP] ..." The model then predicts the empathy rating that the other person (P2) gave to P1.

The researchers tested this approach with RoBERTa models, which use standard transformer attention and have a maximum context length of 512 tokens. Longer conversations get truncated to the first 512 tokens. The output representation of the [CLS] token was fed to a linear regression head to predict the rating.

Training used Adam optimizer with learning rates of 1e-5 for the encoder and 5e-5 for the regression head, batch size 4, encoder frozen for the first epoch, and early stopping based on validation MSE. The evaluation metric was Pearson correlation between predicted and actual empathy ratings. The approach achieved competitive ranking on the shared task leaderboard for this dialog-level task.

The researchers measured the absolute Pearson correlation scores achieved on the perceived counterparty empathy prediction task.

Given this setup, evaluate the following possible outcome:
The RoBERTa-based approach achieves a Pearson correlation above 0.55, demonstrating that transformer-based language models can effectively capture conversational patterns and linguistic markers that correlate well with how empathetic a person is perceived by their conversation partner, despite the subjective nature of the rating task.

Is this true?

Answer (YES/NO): NO